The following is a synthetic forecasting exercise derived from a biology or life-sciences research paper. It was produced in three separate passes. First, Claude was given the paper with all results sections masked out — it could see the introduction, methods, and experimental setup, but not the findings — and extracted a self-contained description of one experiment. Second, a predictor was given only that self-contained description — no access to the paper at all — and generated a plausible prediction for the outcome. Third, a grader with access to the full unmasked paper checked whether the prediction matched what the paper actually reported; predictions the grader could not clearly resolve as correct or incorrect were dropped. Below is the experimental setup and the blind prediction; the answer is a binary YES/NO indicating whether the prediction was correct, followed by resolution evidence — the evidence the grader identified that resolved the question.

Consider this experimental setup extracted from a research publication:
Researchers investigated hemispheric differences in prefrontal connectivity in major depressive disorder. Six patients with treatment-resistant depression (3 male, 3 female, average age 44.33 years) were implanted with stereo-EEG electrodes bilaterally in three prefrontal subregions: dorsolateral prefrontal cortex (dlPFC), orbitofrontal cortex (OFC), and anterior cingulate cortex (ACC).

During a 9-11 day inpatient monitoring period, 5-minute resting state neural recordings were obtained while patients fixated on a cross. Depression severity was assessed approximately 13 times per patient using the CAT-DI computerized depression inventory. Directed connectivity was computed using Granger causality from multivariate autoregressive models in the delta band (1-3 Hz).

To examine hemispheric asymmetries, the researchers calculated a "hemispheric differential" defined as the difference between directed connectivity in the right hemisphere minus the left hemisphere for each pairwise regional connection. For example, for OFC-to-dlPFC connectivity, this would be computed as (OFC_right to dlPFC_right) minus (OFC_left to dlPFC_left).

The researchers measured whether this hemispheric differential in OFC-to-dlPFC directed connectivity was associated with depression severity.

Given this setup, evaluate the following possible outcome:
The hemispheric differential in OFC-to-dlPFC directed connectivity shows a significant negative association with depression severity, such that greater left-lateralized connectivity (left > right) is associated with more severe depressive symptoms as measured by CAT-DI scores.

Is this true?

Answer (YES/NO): NO